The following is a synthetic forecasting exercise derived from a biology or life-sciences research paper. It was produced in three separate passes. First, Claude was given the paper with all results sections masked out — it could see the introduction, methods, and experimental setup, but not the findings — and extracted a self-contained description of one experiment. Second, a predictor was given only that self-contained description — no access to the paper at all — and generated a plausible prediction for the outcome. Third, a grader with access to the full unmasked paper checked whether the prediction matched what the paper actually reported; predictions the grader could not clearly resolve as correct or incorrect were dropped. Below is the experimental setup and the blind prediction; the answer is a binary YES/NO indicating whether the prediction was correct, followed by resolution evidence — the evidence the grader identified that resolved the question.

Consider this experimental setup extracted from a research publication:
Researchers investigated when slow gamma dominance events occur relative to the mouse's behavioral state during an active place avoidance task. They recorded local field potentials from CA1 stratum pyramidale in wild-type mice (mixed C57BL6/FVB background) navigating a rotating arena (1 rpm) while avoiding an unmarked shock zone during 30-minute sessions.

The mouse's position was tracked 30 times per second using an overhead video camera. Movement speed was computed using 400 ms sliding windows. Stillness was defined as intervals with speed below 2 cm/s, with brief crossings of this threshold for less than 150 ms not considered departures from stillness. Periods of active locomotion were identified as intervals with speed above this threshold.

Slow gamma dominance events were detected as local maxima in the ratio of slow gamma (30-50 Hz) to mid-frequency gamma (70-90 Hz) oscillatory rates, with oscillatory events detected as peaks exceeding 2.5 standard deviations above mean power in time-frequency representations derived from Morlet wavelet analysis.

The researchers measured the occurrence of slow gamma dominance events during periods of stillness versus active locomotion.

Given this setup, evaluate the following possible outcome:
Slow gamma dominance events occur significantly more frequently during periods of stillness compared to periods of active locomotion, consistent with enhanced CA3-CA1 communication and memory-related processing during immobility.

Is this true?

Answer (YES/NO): YES